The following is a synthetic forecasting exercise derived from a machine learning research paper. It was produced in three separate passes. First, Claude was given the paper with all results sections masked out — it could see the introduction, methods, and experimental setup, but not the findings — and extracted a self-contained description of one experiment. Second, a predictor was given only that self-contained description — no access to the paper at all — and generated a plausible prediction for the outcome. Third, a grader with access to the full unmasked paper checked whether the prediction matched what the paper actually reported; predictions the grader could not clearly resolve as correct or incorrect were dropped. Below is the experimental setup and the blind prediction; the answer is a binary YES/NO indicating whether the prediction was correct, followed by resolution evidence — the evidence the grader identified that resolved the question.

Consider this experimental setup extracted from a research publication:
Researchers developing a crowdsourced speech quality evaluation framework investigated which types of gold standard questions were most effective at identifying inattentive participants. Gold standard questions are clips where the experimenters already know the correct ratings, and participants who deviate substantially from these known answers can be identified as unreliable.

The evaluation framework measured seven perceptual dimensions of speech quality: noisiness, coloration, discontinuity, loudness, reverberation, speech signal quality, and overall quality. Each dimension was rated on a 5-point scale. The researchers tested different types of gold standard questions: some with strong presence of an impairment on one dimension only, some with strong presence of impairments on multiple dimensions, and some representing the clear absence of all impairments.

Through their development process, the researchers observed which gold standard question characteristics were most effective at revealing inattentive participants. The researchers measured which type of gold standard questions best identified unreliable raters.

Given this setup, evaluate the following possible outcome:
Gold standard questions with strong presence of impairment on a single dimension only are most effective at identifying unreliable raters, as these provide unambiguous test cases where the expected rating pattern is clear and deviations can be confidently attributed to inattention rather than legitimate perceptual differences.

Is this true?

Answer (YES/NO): YES